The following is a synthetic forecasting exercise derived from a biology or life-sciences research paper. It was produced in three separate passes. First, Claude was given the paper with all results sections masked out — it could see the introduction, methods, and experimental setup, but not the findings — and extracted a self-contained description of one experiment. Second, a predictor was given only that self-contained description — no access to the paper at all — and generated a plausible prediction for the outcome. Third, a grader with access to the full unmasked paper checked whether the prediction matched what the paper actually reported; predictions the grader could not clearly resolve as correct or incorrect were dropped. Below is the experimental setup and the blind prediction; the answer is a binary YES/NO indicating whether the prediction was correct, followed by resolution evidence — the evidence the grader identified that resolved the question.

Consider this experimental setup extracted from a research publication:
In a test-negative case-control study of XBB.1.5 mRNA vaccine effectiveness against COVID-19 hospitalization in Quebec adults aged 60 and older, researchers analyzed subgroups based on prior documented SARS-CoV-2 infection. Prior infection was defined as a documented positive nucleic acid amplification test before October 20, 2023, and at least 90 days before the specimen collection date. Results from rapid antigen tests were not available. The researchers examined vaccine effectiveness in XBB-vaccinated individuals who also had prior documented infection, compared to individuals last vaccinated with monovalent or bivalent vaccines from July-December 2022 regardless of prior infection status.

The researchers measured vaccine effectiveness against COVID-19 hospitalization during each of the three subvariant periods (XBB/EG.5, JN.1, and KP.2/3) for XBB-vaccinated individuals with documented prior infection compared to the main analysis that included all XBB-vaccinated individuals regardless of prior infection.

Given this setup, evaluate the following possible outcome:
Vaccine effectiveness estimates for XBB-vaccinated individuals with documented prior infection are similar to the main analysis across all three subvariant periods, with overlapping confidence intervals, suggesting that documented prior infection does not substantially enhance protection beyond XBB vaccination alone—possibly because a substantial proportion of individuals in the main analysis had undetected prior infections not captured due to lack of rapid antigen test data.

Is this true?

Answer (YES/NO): NO